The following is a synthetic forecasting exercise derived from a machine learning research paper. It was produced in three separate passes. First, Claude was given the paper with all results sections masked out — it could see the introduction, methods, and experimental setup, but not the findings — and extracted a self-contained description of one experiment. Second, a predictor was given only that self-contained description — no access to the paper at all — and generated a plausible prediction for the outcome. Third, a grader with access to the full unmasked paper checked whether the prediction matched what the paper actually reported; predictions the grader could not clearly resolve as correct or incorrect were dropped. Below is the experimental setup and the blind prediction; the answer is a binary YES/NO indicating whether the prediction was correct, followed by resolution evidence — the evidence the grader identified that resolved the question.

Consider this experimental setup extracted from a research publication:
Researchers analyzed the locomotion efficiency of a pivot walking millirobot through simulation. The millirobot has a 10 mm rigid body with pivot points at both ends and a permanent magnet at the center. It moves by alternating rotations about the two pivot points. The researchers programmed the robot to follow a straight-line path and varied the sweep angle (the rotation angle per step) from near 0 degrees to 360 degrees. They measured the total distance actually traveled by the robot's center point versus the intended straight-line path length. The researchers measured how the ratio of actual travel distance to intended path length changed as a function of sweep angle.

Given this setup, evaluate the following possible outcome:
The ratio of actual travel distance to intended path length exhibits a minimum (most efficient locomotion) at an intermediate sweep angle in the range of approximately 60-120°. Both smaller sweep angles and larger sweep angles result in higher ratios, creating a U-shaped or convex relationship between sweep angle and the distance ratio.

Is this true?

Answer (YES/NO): NO